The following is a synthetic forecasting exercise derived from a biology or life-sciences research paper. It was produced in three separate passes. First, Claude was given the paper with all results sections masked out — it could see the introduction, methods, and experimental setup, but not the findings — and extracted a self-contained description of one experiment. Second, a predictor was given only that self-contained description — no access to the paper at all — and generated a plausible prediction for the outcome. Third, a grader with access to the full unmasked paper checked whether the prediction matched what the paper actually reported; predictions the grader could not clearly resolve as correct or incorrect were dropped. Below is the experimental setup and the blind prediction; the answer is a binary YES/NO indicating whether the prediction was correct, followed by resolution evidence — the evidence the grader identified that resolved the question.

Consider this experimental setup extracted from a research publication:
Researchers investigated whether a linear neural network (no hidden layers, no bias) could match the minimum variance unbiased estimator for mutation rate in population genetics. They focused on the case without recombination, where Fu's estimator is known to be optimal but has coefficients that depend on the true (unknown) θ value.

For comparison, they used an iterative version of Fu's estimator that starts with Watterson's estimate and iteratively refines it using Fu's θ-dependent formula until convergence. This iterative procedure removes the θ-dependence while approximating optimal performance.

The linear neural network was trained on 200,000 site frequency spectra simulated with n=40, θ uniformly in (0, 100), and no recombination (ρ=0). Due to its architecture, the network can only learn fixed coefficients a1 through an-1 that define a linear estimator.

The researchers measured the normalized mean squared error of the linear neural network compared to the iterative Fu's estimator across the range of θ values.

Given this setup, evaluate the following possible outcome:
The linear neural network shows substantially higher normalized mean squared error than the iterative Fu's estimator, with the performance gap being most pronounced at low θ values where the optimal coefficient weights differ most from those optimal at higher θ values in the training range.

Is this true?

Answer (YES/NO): NO